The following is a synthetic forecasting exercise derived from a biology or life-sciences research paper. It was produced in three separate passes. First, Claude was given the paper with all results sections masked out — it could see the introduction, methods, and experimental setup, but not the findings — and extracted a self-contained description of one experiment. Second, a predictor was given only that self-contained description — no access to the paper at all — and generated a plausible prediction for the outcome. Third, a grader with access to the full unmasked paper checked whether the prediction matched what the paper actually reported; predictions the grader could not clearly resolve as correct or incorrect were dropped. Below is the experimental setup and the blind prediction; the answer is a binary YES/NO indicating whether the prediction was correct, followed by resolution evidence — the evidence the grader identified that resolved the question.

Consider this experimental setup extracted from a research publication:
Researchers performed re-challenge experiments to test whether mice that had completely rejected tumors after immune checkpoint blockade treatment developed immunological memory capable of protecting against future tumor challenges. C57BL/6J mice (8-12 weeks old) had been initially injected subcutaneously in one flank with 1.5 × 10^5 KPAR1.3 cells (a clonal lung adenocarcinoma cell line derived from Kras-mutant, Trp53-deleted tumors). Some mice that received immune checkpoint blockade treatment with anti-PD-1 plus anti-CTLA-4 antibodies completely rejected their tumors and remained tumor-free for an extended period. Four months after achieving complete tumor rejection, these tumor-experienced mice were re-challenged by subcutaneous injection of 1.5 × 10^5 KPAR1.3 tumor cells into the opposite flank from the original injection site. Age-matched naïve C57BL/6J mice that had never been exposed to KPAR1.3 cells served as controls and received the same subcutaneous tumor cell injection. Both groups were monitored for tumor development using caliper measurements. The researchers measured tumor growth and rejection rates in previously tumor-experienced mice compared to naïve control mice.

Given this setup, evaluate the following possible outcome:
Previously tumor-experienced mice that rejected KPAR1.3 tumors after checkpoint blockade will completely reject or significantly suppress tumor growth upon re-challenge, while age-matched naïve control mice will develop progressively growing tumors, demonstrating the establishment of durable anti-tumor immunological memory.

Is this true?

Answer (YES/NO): YES